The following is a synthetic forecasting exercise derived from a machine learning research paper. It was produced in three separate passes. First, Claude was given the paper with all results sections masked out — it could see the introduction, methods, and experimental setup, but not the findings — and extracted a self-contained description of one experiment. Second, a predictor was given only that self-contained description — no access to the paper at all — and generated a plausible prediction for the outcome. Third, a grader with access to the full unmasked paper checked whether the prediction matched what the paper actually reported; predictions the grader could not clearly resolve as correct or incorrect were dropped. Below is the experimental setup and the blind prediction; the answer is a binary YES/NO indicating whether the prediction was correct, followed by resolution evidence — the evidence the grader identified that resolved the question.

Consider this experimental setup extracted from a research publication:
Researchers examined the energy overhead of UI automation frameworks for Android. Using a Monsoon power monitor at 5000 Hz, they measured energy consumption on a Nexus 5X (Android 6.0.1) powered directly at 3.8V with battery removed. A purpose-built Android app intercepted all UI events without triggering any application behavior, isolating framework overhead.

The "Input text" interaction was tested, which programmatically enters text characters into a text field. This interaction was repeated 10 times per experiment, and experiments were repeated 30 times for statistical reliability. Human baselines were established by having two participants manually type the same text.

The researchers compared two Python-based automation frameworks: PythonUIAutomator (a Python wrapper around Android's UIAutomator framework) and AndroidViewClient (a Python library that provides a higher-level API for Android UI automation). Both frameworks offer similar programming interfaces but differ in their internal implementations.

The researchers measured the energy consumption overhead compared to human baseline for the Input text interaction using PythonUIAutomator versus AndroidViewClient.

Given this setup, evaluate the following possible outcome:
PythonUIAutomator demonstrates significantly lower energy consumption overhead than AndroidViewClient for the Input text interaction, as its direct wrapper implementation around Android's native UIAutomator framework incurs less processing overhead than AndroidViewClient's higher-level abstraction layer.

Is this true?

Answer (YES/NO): YES